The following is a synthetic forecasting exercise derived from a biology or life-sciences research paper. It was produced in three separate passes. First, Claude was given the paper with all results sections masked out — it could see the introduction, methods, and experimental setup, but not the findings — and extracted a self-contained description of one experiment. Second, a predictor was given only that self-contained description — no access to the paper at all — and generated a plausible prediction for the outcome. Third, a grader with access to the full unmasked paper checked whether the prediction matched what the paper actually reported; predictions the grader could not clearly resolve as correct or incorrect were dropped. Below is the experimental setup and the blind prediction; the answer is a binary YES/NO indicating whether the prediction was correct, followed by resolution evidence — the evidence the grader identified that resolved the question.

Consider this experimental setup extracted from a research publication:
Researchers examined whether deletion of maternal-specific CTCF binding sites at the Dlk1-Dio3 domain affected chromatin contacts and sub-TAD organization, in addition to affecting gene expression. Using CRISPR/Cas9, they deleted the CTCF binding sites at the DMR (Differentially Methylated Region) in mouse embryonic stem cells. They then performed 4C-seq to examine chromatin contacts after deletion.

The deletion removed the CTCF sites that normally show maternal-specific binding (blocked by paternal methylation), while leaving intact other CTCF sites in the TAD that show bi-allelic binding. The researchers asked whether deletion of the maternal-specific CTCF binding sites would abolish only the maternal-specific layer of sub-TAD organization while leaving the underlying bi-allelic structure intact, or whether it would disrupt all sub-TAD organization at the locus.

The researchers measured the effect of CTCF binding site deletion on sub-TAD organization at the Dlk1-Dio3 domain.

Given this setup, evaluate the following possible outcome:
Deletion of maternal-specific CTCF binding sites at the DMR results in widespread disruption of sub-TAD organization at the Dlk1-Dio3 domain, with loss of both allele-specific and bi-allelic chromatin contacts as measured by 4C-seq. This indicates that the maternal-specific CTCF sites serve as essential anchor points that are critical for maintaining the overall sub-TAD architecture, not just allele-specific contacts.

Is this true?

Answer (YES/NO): NO